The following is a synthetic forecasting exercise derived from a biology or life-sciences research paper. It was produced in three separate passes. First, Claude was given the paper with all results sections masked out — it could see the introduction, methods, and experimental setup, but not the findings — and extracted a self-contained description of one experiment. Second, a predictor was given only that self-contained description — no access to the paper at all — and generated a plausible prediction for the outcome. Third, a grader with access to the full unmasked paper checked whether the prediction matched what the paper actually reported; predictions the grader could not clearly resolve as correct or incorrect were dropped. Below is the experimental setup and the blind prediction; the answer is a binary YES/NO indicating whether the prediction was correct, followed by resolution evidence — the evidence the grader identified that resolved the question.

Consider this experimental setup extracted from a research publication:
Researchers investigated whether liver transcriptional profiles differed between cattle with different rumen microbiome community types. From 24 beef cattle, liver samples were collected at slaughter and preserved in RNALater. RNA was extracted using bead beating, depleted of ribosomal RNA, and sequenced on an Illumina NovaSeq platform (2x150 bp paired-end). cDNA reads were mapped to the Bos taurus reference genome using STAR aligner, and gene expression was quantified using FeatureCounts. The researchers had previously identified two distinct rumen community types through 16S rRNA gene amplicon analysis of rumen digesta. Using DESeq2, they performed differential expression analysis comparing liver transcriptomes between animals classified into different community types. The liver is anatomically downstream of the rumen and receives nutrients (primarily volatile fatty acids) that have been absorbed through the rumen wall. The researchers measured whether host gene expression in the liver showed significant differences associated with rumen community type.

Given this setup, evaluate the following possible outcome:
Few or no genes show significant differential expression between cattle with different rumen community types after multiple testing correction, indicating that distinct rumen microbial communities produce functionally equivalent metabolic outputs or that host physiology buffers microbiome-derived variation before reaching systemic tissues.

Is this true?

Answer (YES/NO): YES